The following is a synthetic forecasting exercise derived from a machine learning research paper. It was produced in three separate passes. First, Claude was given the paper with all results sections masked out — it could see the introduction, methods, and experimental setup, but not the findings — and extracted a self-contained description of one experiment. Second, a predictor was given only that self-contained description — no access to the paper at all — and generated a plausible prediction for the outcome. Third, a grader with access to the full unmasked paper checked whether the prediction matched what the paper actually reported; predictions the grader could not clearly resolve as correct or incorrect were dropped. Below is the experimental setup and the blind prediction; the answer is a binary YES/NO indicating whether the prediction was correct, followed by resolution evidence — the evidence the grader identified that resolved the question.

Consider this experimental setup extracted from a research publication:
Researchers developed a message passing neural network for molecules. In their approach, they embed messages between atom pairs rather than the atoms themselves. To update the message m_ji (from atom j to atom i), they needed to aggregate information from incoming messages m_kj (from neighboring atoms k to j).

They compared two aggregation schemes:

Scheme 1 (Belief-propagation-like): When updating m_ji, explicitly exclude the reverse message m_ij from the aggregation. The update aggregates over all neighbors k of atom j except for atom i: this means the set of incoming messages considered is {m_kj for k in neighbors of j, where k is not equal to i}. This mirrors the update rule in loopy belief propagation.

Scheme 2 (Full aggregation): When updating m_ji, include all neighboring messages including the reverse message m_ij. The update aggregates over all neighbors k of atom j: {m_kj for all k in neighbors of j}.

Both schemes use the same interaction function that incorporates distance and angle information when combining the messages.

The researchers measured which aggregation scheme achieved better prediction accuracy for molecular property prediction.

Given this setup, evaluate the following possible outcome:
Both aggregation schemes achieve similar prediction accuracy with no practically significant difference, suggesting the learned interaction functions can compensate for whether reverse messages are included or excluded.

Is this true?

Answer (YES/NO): NO